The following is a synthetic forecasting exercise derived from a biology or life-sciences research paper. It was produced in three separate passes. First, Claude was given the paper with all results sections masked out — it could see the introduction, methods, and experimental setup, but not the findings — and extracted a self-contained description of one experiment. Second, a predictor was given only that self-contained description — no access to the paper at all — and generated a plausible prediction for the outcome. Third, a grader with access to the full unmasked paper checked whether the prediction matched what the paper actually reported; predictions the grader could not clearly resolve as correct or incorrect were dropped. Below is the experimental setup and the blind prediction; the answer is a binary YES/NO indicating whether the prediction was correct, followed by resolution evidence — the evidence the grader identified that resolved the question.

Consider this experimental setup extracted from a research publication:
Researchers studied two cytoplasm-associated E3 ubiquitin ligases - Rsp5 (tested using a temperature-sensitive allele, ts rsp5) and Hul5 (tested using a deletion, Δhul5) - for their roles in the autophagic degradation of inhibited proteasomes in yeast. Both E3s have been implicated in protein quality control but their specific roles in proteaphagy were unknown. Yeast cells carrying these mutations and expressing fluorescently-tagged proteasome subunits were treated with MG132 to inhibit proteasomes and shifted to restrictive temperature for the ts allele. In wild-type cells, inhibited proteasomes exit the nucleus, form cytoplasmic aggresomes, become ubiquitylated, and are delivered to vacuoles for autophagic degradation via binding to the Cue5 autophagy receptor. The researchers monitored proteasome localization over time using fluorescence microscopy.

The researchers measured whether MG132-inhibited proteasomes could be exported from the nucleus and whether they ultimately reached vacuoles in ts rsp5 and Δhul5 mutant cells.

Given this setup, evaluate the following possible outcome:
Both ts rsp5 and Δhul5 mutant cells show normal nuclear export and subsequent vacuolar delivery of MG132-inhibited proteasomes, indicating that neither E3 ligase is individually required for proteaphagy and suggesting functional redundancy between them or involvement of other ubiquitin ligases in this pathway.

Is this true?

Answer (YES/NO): NO